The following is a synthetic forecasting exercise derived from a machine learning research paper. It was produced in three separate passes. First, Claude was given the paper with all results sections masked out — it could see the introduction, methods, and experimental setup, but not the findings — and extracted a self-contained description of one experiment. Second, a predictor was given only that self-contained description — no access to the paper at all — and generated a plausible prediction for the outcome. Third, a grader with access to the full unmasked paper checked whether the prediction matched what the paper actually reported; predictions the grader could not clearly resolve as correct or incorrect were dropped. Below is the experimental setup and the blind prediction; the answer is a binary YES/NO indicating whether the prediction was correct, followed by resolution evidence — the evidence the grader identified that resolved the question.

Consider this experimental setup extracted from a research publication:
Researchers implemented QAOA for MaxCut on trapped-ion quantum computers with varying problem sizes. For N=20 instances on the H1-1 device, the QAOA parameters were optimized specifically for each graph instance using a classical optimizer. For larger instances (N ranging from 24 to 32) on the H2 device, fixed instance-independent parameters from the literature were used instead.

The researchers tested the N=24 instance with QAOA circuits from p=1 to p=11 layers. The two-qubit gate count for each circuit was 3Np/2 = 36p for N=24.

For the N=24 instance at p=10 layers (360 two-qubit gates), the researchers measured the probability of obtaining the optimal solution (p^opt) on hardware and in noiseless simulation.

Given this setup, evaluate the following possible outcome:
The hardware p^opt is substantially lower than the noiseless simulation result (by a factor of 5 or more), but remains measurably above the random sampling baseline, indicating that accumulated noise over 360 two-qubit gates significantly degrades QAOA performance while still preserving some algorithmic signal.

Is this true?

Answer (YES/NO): NO